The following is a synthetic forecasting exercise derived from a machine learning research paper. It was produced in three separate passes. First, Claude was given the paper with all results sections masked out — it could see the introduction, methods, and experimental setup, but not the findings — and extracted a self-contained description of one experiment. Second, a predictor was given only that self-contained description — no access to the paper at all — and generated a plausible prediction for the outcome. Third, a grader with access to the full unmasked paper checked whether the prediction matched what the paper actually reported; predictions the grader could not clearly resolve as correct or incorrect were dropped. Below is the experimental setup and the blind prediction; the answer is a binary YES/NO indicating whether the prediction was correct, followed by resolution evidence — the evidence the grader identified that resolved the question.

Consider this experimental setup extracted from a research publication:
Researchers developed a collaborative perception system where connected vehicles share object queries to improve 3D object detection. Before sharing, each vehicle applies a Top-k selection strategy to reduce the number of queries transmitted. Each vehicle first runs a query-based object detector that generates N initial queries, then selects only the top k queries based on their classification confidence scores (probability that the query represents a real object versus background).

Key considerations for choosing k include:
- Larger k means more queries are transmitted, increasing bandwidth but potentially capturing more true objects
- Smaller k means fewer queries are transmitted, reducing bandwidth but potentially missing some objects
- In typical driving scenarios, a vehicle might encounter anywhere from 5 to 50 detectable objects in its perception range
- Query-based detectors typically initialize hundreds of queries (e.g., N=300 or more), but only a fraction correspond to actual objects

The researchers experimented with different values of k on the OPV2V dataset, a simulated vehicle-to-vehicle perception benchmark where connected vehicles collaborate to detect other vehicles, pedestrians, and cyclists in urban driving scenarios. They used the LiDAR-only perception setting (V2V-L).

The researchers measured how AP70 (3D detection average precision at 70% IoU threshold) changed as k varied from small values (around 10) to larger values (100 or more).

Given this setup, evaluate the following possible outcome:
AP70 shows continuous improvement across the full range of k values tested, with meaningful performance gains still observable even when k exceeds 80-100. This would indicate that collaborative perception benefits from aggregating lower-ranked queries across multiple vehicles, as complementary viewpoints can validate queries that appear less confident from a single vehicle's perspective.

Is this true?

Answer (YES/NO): NO